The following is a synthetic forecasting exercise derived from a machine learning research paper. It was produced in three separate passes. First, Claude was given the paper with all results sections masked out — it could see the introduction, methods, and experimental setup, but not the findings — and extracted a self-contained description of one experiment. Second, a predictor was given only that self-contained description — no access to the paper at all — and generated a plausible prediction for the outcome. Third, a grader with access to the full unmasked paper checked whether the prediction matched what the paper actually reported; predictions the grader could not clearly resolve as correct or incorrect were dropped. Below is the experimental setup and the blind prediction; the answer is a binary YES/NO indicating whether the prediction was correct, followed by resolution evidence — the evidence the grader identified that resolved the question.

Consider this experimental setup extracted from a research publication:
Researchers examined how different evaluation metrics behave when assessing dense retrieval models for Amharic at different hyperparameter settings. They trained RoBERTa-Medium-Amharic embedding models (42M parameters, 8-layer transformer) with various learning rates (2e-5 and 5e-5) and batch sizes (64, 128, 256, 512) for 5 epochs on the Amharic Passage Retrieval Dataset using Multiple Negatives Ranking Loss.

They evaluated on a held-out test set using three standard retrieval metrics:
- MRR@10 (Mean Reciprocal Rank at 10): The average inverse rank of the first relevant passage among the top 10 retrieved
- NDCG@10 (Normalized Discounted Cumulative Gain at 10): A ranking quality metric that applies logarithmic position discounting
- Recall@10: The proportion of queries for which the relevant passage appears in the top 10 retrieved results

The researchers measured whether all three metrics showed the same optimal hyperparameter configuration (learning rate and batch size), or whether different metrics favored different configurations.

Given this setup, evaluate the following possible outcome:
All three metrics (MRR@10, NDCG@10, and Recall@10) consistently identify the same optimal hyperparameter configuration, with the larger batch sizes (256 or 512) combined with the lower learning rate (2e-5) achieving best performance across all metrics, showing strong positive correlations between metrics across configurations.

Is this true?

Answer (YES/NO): NO